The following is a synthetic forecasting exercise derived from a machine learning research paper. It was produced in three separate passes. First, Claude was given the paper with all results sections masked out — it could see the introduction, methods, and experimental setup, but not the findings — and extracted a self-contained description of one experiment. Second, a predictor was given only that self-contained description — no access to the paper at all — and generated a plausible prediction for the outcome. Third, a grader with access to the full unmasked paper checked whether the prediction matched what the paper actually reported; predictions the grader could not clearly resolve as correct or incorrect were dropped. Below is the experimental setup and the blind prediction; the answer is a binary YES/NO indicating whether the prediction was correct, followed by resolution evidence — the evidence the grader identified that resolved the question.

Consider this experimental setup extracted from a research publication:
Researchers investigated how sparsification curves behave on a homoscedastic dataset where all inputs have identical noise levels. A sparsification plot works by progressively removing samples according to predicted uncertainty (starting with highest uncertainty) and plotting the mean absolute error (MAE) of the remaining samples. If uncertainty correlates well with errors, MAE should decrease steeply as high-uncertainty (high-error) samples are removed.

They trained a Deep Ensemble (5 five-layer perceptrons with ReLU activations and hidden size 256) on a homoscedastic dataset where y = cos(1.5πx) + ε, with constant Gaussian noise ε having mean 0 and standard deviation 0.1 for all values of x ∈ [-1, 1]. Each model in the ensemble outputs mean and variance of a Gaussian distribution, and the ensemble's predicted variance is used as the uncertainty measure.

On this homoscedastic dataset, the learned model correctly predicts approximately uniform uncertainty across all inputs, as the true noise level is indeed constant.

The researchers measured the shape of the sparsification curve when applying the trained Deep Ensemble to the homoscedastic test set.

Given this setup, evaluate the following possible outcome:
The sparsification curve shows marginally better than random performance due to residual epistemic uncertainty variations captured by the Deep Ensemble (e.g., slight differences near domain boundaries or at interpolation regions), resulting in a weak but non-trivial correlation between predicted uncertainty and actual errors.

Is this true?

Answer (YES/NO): NO